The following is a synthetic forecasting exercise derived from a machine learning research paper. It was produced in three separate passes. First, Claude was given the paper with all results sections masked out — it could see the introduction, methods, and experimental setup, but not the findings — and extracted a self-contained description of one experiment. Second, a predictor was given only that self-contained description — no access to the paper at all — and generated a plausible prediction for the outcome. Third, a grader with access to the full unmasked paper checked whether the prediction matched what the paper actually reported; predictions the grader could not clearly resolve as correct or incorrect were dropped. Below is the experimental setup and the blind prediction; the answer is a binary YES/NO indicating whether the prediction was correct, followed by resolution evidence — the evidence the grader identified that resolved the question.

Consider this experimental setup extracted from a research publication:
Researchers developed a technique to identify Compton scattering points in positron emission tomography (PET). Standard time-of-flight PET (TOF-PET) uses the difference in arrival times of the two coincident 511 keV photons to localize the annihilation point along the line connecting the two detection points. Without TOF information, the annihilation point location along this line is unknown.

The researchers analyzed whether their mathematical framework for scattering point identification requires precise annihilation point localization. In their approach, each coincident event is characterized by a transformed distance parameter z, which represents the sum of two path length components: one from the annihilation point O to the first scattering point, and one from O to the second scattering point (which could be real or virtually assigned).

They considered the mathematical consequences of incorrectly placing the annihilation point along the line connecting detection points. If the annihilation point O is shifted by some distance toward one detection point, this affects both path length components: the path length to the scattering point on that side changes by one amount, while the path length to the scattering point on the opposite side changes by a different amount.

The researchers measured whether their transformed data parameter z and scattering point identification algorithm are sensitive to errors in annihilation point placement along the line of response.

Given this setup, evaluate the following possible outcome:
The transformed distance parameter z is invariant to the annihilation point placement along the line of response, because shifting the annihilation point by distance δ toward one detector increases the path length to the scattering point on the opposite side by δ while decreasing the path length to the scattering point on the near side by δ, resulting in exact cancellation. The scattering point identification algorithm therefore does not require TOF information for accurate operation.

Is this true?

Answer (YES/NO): YES